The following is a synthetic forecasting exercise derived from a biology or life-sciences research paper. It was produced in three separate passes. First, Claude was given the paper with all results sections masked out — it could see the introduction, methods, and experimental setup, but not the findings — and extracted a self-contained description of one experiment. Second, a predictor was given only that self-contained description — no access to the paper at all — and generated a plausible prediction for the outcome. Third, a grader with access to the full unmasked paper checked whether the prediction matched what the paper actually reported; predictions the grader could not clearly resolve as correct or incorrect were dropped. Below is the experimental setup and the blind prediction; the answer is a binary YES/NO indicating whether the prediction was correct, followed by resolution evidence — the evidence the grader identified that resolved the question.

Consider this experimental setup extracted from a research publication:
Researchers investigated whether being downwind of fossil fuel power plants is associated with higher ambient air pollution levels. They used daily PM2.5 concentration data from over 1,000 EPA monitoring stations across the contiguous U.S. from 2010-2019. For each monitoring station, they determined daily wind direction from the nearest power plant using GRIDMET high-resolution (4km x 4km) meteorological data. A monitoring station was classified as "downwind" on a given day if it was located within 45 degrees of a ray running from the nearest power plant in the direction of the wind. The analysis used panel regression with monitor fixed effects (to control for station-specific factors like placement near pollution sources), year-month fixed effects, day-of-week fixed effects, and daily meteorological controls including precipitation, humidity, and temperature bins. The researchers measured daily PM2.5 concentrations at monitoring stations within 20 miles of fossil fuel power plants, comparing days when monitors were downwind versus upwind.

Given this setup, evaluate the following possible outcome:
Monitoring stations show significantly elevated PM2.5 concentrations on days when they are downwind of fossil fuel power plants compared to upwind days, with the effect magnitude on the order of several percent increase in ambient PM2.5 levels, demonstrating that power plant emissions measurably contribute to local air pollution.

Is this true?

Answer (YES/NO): YES